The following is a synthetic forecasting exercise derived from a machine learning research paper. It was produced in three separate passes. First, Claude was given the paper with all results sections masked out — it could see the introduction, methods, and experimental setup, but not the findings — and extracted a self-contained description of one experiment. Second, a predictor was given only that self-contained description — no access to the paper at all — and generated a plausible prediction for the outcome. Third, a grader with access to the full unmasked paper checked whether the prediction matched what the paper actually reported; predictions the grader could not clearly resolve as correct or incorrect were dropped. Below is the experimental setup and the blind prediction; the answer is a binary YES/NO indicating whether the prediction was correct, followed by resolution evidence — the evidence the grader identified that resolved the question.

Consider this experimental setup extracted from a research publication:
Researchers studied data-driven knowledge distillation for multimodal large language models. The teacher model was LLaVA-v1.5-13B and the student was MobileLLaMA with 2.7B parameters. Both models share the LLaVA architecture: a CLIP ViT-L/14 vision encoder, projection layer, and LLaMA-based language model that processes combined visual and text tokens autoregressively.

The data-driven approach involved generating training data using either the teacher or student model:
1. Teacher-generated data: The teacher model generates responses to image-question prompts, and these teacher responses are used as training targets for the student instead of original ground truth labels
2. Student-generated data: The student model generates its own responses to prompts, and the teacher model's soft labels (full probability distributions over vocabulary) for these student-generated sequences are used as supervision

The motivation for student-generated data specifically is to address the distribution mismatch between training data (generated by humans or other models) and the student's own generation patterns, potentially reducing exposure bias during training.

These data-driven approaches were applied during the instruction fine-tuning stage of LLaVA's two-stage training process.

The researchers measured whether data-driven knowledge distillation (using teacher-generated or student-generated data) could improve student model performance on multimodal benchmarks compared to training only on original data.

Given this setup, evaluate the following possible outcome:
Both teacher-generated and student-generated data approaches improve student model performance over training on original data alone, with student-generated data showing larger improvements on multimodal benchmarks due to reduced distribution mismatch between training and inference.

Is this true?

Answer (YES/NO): NO